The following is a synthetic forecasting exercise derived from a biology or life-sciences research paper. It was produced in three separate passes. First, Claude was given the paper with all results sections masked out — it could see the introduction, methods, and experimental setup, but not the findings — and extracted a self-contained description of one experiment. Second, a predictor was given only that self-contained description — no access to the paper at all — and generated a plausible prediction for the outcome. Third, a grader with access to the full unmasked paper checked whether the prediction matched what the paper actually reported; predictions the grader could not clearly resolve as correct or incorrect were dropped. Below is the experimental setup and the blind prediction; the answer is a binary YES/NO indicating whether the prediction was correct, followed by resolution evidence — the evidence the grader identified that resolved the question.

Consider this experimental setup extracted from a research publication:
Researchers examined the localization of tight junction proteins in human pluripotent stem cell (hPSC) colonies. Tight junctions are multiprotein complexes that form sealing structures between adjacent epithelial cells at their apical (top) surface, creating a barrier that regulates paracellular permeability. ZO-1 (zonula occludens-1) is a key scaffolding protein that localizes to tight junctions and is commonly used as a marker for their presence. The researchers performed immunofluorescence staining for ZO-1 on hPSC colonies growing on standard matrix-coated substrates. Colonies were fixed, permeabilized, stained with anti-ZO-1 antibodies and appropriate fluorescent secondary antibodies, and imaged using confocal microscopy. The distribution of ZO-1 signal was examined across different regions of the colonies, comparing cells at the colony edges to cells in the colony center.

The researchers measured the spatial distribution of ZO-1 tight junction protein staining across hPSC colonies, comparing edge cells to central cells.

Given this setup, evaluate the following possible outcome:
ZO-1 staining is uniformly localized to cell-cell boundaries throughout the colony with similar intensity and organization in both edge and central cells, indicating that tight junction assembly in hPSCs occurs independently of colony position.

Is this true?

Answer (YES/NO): NO